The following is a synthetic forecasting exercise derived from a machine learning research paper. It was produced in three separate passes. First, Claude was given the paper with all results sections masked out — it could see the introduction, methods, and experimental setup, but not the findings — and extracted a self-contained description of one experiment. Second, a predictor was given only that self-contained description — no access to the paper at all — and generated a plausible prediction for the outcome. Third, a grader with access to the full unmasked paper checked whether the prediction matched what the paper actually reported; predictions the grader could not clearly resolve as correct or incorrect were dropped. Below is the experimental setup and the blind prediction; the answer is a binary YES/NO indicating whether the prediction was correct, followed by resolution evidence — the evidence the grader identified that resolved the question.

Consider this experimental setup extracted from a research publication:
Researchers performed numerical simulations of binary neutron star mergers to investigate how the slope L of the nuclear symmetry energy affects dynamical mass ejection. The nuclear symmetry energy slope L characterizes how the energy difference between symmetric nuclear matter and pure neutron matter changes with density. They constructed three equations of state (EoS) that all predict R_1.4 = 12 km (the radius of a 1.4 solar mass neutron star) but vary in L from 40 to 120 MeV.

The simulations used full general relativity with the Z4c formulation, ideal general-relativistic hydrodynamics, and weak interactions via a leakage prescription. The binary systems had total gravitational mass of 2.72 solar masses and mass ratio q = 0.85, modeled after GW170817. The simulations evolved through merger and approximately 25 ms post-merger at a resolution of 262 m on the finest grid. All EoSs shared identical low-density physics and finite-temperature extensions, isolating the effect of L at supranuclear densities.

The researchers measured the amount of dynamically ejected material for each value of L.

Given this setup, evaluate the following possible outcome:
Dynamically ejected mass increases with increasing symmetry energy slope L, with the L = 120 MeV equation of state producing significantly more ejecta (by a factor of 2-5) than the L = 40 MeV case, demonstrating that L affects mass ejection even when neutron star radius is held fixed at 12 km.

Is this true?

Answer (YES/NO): NO